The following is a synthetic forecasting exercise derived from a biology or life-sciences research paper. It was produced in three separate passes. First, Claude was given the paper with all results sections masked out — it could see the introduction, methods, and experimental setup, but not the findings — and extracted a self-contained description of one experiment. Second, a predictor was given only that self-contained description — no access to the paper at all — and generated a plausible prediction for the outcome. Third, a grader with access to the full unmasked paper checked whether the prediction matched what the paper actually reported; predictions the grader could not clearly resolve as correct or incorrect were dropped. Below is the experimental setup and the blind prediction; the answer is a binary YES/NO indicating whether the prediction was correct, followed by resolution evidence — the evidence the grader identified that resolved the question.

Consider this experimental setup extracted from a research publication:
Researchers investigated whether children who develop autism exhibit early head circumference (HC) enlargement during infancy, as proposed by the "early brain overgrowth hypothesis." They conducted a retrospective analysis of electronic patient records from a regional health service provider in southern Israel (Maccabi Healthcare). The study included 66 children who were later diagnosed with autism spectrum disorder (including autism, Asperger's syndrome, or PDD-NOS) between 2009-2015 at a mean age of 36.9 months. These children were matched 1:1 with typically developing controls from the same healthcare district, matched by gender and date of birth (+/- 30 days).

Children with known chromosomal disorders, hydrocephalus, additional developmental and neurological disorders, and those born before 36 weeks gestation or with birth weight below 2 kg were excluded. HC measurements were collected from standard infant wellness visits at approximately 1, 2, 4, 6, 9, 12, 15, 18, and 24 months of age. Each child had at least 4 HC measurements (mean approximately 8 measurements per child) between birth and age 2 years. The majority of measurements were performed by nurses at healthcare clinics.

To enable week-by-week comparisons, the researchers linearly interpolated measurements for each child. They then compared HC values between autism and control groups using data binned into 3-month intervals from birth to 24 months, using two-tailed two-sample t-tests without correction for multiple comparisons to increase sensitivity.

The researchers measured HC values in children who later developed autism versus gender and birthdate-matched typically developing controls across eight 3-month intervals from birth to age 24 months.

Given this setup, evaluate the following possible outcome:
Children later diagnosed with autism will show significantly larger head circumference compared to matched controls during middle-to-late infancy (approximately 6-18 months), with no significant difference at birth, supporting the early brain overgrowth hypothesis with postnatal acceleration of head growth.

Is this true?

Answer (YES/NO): NO